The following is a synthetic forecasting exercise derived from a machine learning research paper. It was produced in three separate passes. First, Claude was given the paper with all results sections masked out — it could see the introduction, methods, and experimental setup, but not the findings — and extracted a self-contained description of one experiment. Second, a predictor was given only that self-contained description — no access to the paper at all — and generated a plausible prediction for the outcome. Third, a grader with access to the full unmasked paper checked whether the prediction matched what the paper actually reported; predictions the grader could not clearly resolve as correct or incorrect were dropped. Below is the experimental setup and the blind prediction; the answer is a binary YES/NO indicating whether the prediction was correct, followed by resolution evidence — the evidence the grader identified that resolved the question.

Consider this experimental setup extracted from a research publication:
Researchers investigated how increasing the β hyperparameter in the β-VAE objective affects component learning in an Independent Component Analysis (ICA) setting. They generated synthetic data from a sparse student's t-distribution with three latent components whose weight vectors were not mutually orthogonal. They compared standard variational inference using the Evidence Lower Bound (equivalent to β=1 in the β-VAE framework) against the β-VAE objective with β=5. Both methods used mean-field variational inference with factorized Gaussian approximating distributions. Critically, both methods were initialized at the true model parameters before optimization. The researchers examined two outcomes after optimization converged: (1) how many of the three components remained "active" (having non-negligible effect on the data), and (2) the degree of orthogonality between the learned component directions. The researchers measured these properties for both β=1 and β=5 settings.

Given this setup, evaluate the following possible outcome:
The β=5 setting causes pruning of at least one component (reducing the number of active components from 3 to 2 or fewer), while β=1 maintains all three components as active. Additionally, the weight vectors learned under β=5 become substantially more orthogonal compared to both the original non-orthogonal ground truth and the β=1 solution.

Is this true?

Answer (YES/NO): YES